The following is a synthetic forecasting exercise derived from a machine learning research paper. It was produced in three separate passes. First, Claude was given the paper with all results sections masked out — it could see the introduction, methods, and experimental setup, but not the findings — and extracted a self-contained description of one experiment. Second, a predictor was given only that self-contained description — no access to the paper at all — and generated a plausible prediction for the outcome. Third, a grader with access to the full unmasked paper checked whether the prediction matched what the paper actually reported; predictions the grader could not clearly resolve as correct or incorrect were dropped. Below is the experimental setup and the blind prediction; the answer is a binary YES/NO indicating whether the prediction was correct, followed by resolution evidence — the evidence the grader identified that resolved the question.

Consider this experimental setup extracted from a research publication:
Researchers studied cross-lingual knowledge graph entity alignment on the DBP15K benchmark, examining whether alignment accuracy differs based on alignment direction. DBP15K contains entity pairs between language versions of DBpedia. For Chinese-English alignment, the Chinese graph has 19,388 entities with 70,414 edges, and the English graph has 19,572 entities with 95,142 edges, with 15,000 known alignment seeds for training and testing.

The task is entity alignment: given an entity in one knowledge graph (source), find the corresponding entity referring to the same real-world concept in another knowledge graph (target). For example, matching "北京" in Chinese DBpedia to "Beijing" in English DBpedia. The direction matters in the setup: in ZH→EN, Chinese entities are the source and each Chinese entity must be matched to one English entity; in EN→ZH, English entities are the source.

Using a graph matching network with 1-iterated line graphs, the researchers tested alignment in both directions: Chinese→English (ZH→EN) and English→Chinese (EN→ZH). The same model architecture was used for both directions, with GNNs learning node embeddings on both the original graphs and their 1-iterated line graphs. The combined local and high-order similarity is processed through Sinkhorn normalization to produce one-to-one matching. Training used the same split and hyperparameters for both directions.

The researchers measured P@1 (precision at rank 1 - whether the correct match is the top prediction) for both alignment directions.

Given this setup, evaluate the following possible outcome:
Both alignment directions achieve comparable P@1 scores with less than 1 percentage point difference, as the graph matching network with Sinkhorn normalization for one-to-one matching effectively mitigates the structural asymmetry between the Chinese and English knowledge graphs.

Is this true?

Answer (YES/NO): NO